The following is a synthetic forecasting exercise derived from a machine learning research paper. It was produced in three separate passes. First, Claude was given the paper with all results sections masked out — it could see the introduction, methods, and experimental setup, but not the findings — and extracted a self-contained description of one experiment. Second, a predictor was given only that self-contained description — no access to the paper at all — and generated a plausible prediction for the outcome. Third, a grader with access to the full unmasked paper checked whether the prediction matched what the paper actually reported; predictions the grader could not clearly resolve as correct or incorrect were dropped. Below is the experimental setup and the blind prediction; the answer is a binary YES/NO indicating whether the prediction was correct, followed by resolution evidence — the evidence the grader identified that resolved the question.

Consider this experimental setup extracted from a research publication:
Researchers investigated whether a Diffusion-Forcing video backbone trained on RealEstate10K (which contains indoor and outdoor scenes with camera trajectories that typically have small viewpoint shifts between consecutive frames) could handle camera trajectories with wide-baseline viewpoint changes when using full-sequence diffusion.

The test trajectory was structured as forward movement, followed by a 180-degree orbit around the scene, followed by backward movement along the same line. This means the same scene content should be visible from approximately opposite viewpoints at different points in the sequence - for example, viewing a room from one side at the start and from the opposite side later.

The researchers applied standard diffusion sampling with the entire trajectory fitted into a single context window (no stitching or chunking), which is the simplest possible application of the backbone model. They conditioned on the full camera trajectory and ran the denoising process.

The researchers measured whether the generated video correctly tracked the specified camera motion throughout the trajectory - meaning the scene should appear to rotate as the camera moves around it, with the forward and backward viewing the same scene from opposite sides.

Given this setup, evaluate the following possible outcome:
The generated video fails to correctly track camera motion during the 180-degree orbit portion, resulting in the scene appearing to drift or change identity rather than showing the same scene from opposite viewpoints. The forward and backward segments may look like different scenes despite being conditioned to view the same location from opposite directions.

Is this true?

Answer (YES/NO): YES